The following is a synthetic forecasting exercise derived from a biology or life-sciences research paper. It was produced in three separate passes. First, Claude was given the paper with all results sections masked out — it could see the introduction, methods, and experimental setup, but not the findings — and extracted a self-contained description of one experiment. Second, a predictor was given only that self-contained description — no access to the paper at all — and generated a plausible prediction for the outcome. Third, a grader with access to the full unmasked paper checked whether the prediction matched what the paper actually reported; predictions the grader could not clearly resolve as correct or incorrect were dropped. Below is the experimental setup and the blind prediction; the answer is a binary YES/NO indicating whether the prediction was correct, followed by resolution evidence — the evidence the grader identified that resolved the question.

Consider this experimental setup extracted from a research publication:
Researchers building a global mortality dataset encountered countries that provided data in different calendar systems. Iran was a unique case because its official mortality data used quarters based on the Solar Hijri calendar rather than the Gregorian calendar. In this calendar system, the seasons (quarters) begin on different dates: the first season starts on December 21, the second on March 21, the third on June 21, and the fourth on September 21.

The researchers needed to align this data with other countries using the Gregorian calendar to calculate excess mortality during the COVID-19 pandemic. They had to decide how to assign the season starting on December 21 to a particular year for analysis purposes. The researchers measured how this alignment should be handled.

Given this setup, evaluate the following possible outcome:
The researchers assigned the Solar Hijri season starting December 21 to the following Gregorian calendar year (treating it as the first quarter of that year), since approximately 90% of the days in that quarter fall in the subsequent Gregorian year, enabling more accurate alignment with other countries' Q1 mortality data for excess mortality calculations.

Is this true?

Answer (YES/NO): YES